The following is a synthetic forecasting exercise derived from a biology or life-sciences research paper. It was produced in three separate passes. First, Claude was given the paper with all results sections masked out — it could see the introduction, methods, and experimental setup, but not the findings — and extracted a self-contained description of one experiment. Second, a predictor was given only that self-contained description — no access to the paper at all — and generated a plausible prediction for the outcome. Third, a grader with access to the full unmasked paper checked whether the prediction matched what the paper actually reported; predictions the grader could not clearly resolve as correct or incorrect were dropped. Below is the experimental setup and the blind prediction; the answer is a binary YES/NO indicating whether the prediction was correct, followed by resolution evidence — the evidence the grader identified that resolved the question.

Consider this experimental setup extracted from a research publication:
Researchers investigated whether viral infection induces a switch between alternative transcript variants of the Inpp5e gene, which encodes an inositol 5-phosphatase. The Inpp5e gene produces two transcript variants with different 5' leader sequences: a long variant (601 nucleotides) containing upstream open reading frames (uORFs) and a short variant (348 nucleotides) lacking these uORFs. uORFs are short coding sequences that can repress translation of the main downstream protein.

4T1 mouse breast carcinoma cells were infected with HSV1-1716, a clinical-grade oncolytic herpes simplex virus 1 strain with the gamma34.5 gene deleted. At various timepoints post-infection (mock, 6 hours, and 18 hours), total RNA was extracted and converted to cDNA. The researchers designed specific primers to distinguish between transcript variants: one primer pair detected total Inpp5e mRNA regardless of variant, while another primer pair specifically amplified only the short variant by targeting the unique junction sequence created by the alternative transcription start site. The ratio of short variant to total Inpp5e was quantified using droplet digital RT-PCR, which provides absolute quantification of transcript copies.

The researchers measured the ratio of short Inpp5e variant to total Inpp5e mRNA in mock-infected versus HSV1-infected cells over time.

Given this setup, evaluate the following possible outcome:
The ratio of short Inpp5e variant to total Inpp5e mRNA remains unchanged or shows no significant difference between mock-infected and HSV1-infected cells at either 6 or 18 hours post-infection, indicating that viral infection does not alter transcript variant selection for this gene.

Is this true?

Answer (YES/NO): NO